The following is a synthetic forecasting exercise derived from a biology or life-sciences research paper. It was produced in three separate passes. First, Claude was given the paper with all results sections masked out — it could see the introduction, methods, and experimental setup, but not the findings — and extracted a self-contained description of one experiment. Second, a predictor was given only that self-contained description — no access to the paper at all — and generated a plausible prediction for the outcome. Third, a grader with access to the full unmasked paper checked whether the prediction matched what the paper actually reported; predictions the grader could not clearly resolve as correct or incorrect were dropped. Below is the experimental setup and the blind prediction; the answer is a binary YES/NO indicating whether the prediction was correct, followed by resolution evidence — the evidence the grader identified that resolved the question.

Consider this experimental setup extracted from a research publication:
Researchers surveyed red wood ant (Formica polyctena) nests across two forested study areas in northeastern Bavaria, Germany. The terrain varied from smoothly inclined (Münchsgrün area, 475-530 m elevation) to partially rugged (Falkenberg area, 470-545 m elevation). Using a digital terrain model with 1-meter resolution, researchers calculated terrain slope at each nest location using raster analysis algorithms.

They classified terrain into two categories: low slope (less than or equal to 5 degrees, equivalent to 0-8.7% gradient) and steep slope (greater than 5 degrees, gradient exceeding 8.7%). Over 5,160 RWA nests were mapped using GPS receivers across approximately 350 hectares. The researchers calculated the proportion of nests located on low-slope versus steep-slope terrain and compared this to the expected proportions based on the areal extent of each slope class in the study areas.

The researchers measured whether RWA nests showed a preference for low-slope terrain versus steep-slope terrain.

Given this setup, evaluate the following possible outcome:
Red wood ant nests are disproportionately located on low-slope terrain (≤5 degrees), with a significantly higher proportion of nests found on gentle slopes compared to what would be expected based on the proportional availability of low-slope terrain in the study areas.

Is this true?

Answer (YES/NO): NO